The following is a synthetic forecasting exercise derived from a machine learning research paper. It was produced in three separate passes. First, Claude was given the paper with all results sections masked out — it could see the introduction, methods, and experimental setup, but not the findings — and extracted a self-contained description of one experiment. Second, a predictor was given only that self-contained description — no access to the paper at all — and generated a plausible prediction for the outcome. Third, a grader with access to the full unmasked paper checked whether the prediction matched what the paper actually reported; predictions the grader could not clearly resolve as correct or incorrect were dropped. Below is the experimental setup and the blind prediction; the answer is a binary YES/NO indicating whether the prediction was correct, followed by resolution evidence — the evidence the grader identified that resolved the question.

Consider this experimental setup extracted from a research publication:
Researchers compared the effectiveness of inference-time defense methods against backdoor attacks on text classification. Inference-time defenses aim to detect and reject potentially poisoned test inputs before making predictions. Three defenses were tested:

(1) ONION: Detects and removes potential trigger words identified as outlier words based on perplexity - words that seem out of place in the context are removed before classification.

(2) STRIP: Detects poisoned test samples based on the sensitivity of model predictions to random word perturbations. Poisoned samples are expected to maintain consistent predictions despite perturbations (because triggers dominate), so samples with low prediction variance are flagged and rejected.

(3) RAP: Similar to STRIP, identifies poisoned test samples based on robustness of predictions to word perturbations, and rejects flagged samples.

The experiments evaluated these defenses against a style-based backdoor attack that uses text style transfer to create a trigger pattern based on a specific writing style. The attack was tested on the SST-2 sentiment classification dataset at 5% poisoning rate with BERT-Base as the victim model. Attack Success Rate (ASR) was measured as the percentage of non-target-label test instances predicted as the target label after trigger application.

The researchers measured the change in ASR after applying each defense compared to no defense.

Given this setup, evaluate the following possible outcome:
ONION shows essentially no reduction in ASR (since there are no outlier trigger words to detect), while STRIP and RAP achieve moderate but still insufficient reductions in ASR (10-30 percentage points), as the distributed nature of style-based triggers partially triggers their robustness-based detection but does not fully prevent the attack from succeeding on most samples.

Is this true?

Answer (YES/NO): NO